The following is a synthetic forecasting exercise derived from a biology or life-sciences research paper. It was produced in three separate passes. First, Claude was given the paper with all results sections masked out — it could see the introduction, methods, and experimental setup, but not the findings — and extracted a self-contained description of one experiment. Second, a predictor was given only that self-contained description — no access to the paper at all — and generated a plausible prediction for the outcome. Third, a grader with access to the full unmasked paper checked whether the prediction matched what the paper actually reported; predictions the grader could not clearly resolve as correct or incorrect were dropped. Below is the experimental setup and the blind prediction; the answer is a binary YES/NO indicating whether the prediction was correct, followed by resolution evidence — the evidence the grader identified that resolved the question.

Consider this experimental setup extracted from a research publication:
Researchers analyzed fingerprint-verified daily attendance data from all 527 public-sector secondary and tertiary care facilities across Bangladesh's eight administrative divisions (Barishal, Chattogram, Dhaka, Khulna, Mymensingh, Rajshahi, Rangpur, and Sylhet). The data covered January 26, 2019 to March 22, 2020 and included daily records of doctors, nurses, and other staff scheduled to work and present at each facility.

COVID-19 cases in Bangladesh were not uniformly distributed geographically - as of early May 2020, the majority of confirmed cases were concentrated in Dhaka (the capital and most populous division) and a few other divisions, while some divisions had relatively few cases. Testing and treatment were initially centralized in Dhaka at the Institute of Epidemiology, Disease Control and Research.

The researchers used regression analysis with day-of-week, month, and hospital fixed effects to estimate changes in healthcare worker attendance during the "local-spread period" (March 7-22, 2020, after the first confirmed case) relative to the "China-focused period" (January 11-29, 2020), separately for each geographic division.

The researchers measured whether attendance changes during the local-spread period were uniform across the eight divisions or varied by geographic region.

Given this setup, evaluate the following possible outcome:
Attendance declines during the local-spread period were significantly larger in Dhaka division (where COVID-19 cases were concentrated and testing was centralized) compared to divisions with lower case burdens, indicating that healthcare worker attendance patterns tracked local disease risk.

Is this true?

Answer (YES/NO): NO